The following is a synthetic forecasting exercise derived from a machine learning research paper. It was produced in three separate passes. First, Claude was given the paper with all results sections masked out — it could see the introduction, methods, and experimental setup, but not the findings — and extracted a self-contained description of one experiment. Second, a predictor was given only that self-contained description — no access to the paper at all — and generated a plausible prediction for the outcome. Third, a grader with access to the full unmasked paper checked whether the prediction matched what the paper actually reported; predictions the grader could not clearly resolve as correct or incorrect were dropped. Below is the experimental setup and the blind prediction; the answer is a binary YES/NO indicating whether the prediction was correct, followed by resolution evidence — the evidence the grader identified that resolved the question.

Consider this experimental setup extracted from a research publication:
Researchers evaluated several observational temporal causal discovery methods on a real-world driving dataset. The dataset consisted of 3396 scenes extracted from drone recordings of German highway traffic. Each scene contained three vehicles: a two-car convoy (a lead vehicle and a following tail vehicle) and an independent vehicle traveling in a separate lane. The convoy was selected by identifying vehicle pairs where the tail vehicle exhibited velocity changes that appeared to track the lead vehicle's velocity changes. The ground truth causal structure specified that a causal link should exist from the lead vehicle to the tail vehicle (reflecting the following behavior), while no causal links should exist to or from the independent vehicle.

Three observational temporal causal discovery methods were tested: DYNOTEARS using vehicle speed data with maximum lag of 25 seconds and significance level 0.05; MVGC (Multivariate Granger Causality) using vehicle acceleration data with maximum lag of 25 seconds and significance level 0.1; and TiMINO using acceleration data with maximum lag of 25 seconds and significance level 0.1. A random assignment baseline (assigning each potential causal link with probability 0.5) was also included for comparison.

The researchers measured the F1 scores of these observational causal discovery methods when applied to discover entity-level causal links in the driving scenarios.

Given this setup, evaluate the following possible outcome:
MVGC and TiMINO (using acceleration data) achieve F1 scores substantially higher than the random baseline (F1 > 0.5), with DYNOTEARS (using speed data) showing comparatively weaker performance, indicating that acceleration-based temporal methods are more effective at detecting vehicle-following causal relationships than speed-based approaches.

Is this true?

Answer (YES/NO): NO